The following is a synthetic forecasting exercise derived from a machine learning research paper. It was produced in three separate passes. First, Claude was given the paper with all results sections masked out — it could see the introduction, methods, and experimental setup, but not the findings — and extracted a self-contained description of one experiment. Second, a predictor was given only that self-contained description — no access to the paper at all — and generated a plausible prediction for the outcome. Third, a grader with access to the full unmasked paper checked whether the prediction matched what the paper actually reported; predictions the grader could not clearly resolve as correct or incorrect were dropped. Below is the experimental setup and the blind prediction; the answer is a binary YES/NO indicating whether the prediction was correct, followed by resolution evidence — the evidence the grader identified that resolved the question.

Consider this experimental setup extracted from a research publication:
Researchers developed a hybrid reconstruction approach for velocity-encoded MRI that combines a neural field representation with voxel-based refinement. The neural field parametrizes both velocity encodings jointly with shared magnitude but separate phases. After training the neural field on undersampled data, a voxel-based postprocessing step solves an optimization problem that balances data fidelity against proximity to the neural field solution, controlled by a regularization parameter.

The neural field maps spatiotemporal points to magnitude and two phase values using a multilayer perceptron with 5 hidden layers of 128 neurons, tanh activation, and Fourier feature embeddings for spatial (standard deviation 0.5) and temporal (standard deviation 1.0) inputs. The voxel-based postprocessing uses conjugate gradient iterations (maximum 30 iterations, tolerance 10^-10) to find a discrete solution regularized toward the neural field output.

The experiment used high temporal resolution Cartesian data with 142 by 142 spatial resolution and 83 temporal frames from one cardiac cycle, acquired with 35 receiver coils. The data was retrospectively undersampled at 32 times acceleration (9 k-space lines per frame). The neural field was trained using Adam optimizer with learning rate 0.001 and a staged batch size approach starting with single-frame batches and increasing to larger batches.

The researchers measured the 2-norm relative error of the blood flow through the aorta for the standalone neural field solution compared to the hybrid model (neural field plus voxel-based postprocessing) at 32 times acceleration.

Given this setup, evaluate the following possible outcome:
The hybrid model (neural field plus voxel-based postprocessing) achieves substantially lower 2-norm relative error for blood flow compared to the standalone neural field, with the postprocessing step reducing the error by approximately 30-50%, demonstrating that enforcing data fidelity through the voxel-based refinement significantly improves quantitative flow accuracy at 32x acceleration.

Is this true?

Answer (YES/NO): NO